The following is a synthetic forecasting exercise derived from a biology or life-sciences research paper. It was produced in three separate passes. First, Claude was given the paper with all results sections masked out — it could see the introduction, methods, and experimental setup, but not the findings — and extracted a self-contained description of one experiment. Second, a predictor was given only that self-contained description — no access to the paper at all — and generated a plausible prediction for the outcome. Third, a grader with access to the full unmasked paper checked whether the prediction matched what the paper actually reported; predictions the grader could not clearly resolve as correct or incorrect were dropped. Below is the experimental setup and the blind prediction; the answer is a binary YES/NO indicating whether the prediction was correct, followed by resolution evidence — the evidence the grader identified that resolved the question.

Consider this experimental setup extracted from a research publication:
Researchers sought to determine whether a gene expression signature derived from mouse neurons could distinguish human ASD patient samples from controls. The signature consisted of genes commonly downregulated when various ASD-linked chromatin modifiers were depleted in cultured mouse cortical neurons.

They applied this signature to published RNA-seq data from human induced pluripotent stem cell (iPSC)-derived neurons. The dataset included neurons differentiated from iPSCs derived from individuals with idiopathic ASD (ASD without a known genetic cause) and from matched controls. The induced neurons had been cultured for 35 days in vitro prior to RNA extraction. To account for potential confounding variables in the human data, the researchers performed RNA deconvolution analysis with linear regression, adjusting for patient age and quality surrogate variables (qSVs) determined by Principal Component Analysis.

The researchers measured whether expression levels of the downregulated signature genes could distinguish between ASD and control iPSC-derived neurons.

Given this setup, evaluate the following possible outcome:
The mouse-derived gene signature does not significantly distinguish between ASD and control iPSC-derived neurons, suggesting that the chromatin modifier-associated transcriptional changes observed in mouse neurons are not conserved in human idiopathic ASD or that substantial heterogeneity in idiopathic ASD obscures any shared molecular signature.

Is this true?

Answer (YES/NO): NO